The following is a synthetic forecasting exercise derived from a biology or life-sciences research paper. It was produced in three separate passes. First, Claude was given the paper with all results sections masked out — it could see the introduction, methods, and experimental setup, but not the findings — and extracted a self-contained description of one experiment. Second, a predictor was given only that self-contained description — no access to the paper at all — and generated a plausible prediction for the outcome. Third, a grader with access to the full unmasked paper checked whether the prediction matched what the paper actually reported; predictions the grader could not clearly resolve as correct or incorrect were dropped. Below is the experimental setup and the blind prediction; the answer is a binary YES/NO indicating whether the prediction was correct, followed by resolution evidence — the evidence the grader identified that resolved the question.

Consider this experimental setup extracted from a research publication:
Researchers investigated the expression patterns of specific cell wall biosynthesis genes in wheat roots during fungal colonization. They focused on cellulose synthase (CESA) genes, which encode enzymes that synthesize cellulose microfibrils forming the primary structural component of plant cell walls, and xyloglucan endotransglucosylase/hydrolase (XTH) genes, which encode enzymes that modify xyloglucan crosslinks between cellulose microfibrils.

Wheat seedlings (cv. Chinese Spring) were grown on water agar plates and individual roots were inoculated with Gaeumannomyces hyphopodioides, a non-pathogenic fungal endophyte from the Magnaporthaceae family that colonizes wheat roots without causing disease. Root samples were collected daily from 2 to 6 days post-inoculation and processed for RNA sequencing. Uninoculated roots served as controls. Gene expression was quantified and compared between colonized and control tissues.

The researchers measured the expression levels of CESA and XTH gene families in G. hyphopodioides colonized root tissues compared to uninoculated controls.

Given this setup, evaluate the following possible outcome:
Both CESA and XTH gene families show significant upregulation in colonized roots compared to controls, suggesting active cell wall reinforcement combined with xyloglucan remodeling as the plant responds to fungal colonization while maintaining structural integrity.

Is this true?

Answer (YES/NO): NO